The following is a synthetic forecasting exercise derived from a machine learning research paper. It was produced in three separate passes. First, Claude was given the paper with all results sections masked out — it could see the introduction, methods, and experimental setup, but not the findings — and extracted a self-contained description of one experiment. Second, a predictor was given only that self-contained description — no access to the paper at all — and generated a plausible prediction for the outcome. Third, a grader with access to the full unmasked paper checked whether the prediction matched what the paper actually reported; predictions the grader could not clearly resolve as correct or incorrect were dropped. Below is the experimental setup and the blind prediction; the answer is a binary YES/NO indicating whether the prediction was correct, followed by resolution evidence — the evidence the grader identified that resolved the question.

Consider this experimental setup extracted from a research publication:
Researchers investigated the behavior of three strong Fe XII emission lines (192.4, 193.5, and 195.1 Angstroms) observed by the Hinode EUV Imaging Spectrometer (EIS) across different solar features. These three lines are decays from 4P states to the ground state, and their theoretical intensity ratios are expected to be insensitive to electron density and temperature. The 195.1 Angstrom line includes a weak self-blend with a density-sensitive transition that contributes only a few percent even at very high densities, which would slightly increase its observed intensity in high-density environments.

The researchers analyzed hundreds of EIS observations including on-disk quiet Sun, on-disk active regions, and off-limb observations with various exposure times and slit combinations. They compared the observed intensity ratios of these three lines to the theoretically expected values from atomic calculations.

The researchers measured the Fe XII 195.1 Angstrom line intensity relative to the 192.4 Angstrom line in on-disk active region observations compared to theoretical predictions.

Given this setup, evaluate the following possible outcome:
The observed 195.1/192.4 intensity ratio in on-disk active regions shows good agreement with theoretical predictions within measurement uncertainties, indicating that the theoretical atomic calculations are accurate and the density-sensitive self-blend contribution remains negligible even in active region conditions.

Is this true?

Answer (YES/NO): NO